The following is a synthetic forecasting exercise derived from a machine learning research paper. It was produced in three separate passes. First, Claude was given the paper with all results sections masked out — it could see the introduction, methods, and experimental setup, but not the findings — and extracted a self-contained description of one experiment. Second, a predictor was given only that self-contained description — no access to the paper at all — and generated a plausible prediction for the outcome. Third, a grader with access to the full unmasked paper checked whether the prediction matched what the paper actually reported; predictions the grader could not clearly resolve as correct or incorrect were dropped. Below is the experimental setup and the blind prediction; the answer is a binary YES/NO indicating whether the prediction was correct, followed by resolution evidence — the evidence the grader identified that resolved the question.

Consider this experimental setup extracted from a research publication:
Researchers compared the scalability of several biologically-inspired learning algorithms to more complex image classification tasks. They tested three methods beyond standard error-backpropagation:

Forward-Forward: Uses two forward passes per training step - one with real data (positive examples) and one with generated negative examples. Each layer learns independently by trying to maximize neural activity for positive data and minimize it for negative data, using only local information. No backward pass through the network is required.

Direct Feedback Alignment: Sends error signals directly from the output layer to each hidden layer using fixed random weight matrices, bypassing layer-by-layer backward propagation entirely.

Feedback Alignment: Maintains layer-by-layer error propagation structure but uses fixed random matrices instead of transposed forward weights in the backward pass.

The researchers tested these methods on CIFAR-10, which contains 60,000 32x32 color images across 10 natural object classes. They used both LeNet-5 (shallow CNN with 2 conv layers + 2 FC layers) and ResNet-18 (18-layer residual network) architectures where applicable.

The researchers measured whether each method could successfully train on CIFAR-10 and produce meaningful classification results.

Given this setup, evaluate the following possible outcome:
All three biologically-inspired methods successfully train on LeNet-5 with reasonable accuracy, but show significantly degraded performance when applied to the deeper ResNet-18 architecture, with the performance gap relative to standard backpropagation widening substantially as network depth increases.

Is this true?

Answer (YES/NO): NO